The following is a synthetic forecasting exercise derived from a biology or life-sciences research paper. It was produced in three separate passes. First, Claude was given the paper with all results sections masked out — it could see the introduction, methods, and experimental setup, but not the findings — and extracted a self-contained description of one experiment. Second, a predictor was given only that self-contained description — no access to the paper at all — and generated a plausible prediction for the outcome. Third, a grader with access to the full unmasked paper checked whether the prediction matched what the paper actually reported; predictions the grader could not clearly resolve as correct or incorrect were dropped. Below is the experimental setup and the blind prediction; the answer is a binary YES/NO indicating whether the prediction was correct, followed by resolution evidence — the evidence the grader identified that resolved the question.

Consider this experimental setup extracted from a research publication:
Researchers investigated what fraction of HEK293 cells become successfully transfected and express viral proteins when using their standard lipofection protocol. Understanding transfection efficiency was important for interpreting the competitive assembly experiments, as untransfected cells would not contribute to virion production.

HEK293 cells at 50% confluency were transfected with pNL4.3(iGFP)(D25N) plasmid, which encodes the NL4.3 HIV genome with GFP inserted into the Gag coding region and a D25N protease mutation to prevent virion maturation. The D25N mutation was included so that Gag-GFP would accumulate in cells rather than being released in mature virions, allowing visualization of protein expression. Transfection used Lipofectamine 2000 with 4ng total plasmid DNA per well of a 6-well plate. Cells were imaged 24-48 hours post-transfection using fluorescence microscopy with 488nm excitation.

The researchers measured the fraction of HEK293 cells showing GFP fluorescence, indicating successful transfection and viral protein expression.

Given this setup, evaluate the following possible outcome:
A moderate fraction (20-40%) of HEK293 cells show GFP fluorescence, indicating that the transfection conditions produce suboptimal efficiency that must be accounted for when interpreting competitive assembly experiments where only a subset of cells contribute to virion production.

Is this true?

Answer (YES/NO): NO